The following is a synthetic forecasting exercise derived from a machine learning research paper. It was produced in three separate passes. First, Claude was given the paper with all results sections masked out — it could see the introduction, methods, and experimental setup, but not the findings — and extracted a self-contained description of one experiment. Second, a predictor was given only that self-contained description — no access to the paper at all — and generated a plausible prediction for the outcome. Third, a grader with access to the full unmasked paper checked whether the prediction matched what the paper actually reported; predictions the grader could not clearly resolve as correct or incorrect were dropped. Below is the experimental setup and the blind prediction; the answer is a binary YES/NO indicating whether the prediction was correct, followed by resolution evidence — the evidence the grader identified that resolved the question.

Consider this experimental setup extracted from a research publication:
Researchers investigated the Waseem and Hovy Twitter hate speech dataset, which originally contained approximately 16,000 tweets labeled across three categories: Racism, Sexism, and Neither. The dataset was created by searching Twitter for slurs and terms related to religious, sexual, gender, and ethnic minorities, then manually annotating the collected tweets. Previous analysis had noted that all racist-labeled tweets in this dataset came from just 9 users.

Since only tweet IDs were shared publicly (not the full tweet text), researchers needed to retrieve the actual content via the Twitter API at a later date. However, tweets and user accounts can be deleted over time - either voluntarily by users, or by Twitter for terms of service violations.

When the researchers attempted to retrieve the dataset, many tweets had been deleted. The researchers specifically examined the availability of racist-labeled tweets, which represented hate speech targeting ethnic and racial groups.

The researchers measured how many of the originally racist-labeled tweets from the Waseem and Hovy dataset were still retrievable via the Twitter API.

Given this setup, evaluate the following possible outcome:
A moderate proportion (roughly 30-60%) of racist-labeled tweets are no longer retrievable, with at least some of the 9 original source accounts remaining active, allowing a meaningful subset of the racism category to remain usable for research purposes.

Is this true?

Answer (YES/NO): NO